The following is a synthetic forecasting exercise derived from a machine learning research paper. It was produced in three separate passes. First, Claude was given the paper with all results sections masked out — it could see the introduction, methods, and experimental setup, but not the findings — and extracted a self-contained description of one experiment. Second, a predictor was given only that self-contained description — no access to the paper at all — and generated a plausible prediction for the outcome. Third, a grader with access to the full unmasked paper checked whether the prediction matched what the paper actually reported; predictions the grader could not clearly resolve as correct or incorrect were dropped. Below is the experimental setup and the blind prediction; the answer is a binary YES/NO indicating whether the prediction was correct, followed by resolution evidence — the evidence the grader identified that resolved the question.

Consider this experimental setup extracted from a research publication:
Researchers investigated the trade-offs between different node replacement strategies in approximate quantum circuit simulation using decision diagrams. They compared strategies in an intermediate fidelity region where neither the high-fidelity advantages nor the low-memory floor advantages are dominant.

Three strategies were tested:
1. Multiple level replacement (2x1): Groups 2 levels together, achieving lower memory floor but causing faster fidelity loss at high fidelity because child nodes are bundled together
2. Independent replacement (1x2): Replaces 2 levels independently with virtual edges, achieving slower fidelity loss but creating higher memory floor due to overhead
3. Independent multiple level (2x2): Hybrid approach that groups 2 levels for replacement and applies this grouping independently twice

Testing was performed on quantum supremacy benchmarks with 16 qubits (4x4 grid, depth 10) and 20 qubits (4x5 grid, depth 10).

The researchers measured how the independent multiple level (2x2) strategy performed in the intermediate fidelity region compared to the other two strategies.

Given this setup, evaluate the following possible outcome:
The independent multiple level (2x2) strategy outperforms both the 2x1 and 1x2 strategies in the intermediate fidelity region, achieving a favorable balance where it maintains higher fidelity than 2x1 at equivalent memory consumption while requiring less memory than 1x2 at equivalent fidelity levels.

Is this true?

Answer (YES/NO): YES